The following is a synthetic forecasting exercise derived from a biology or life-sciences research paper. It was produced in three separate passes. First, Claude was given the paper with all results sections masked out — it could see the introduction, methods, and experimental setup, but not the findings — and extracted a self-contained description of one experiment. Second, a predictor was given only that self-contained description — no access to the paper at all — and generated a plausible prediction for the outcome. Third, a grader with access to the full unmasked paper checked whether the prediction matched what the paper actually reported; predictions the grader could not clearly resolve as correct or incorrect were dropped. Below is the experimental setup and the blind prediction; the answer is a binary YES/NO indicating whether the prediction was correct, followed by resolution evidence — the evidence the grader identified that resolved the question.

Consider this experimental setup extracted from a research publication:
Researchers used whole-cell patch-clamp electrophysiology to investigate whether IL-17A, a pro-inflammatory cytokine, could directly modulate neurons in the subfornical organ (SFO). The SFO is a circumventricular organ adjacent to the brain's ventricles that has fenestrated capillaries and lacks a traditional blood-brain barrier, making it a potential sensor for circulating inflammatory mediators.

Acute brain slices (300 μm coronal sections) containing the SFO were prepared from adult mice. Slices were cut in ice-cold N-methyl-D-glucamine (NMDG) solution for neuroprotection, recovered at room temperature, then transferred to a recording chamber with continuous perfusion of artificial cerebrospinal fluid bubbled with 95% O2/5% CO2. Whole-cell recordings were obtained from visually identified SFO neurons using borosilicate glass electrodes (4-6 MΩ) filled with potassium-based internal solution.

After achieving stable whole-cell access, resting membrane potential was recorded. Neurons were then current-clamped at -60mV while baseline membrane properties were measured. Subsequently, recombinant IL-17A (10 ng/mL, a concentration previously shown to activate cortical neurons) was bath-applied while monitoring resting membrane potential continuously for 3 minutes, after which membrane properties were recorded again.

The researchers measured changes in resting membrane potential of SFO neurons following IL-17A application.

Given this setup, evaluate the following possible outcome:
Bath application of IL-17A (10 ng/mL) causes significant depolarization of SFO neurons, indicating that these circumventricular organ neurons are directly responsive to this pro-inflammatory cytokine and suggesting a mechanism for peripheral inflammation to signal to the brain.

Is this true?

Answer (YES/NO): NO